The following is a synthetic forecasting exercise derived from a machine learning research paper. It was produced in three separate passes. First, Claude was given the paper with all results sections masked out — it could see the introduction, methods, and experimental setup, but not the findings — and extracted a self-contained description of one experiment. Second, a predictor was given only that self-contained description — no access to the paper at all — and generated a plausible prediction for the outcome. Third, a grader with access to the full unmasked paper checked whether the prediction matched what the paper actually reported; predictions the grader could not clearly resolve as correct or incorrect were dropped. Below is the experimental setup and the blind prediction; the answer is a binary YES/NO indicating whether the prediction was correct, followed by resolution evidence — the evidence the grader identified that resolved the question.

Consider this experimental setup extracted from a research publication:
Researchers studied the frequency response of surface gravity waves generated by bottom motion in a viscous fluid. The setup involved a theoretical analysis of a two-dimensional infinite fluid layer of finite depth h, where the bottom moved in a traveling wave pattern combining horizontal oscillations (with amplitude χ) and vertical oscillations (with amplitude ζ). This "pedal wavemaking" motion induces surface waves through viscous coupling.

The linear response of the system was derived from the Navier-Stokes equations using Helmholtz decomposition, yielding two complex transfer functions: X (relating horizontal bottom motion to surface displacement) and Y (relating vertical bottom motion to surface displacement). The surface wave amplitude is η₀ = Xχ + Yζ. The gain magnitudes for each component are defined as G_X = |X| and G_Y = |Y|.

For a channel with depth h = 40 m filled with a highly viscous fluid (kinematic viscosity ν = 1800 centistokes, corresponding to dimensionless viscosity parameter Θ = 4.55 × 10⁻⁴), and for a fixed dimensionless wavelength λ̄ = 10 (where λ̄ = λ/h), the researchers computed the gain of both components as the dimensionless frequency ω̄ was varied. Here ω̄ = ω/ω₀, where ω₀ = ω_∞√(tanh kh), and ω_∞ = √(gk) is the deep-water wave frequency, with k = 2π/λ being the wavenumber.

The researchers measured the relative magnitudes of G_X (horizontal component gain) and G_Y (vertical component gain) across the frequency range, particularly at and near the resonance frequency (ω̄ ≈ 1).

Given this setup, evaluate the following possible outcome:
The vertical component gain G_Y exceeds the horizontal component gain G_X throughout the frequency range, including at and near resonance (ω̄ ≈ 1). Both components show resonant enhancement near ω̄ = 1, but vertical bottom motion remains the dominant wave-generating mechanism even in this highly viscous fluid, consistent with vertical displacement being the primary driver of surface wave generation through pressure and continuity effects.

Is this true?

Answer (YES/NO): YES